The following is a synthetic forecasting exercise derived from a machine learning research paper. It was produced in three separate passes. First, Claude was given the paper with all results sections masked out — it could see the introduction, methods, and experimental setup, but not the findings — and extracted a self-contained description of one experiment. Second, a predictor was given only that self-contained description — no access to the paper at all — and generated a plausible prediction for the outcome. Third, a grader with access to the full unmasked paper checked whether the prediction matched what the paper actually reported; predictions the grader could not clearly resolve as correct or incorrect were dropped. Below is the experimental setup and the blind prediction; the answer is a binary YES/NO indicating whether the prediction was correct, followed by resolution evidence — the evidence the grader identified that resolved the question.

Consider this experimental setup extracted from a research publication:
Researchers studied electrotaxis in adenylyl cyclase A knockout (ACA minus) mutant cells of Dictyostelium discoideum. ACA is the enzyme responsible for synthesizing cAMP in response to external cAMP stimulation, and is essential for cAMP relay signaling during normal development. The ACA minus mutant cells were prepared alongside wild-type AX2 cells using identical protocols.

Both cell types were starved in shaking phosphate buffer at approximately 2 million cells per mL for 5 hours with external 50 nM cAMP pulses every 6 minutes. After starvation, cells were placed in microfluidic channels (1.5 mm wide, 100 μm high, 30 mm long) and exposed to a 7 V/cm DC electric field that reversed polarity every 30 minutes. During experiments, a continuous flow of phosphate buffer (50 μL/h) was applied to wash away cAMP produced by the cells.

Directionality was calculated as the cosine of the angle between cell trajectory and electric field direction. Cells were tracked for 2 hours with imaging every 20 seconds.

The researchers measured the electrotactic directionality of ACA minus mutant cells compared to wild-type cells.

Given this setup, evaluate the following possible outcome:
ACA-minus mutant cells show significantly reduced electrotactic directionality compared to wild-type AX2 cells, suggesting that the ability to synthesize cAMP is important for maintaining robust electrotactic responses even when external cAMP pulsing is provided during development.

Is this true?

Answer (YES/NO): NO